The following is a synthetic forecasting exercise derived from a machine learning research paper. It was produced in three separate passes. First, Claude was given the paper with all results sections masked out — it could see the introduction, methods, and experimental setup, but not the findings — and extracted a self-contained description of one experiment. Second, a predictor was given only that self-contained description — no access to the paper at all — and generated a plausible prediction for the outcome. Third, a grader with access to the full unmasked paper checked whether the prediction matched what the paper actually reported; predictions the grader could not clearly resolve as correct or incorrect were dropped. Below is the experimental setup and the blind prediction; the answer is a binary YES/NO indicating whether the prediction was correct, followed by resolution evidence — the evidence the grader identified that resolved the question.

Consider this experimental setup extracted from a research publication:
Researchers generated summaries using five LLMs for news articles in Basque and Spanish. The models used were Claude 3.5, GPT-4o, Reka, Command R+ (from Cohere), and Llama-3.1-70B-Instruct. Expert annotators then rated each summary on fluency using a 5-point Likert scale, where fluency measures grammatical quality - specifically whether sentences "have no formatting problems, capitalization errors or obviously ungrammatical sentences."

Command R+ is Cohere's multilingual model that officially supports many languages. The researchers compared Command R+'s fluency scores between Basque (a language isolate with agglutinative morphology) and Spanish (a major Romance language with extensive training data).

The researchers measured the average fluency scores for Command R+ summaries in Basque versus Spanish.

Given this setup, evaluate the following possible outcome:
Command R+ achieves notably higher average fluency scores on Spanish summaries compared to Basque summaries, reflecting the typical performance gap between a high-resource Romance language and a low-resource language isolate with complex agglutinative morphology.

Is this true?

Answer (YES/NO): YES